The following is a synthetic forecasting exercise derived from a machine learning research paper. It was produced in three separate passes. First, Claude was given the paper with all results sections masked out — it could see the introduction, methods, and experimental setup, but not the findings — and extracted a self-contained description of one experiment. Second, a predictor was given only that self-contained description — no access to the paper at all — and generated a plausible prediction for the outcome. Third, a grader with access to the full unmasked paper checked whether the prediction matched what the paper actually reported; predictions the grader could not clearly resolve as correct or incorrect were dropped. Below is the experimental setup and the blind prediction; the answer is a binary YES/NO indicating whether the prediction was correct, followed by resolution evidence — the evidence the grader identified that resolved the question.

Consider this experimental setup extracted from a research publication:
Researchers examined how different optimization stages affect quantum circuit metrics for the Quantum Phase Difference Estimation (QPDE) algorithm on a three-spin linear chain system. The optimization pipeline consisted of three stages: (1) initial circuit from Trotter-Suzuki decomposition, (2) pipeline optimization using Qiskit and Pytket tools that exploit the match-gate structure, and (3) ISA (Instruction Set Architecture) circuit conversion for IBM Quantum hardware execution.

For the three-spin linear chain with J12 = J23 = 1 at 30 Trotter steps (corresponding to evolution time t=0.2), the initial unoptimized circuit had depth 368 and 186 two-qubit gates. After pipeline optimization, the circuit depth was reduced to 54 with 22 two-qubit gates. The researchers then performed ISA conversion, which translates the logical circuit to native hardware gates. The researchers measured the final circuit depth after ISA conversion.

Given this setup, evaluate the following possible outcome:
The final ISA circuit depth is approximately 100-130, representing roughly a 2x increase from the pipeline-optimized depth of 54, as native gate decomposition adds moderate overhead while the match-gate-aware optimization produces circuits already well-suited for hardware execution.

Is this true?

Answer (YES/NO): NO